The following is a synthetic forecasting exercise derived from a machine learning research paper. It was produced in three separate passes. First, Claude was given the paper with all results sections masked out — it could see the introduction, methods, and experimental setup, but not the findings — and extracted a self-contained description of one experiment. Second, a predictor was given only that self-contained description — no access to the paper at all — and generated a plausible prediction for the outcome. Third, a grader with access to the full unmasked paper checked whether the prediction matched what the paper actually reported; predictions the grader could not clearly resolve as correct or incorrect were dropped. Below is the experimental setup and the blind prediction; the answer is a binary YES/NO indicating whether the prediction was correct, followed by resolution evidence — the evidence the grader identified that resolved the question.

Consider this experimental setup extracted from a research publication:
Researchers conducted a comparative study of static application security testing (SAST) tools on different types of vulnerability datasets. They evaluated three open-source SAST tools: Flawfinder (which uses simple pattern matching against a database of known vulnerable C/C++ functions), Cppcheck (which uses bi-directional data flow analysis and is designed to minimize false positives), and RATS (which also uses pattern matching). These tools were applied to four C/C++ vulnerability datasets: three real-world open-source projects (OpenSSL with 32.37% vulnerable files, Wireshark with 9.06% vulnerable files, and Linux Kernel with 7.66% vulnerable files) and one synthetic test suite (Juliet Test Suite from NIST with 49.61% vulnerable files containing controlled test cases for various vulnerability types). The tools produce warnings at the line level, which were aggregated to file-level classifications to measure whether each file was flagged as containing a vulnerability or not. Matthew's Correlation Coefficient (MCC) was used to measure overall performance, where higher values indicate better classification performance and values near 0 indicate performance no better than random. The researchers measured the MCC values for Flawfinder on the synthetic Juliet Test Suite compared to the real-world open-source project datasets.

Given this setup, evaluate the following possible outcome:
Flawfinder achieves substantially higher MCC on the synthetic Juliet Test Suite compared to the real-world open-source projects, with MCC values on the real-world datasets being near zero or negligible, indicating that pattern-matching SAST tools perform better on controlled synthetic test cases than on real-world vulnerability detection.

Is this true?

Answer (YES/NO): NO